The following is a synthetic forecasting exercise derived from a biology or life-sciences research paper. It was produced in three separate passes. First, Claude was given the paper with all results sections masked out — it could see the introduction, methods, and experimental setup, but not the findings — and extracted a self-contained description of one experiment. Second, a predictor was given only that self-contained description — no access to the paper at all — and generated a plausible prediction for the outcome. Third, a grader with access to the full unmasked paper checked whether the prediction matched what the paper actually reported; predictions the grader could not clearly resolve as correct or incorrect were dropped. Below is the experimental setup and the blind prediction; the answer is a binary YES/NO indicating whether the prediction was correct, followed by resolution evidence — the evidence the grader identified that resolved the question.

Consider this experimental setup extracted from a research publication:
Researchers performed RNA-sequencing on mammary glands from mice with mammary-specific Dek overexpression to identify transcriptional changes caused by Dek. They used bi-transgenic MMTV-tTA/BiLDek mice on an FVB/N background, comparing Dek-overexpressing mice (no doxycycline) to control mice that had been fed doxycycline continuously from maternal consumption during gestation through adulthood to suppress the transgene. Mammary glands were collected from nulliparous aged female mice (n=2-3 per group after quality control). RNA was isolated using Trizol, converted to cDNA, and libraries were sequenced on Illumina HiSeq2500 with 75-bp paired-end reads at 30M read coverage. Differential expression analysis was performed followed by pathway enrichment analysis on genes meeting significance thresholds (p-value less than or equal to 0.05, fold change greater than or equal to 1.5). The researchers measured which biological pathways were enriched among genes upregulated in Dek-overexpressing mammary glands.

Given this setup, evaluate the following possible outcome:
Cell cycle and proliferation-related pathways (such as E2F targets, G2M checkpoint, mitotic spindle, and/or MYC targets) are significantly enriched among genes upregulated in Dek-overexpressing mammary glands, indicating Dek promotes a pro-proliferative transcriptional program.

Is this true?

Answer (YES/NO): YES